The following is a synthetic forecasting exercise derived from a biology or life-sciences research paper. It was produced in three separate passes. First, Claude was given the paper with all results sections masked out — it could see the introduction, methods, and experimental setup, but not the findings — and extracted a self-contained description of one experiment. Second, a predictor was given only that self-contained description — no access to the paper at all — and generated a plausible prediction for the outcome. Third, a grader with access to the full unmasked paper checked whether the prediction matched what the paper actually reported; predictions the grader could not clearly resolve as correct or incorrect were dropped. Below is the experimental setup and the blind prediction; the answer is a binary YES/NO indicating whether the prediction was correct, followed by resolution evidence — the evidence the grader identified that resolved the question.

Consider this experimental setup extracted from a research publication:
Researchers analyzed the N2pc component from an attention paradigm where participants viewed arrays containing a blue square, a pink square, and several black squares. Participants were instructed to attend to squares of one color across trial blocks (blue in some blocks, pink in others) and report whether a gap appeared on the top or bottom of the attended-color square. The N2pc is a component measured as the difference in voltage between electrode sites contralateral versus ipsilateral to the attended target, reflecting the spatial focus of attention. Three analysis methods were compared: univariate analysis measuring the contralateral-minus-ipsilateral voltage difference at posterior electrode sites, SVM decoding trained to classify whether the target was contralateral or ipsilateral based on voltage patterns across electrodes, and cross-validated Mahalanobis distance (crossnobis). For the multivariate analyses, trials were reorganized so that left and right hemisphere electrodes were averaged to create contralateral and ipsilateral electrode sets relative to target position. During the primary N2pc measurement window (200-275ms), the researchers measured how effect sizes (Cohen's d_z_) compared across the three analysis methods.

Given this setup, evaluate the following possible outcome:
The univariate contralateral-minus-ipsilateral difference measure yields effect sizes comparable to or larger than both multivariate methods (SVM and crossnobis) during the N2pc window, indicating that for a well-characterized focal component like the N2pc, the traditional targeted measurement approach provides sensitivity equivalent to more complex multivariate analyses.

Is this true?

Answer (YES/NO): YES